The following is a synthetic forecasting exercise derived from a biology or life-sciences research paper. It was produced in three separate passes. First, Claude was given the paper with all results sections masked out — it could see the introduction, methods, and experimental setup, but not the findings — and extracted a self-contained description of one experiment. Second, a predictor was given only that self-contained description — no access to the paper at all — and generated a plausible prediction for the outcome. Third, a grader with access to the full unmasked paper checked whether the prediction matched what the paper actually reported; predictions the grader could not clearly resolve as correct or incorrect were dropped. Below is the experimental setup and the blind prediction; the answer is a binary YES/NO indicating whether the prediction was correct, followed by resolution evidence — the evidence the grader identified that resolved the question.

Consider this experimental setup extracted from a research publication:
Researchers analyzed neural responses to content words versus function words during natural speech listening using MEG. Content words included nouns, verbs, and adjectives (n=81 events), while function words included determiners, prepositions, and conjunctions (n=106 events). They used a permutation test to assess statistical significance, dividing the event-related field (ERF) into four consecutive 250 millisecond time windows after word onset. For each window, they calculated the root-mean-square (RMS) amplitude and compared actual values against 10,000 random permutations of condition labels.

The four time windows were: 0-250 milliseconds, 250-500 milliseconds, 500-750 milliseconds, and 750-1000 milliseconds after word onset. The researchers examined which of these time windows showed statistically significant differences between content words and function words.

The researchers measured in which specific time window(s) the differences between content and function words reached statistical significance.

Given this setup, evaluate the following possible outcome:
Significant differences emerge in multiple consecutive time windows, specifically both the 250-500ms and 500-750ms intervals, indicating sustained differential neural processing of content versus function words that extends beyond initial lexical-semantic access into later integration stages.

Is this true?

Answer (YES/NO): NO